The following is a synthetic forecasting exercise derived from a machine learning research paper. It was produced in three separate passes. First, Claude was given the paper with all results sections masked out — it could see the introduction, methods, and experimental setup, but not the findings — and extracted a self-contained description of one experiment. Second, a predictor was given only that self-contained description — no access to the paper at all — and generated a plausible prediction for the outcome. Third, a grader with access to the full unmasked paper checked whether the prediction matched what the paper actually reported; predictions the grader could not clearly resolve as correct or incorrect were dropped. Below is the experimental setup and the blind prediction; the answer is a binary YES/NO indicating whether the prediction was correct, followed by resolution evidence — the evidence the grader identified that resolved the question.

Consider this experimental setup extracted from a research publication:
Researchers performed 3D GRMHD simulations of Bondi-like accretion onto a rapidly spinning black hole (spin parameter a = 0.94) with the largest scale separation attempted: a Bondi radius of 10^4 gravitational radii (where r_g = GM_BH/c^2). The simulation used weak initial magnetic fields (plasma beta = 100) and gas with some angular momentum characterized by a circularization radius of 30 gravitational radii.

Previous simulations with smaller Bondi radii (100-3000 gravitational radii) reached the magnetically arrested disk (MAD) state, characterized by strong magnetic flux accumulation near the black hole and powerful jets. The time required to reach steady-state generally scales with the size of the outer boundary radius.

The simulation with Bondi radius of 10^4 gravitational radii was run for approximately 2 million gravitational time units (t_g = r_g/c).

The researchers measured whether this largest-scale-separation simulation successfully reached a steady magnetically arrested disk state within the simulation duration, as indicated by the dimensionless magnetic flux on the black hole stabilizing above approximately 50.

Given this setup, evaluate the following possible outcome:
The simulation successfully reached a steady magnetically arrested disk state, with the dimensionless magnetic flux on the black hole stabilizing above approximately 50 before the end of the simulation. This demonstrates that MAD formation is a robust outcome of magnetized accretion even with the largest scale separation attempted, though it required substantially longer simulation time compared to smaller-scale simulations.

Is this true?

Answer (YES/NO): NO